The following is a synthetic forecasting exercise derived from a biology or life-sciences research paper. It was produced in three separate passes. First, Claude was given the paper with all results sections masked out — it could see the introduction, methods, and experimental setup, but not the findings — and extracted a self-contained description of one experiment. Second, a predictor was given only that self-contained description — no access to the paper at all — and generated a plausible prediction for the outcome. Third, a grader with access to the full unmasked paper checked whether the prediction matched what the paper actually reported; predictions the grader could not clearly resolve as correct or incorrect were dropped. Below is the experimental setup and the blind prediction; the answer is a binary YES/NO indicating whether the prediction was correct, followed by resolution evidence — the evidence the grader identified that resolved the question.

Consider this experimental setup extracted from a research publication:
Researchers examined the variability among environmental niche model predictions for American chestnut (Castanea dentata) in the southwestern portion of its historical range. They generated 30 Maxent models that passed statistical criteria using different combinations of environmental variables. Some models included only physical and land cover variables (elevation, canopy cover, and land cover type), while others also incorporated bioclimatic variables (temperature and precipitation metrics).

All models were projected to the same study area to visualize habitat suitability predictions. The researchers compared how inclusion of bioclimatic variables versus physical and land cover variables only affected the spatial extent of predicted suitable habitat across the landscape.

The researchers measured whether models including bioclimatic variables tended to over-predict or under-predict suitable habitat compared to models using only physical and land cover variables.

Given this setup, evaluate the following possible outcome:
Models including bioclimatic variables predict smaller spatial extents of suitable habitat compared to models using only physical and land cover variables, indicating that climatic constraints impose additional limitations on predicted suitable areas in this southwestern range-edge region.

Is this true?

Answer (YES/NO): NO